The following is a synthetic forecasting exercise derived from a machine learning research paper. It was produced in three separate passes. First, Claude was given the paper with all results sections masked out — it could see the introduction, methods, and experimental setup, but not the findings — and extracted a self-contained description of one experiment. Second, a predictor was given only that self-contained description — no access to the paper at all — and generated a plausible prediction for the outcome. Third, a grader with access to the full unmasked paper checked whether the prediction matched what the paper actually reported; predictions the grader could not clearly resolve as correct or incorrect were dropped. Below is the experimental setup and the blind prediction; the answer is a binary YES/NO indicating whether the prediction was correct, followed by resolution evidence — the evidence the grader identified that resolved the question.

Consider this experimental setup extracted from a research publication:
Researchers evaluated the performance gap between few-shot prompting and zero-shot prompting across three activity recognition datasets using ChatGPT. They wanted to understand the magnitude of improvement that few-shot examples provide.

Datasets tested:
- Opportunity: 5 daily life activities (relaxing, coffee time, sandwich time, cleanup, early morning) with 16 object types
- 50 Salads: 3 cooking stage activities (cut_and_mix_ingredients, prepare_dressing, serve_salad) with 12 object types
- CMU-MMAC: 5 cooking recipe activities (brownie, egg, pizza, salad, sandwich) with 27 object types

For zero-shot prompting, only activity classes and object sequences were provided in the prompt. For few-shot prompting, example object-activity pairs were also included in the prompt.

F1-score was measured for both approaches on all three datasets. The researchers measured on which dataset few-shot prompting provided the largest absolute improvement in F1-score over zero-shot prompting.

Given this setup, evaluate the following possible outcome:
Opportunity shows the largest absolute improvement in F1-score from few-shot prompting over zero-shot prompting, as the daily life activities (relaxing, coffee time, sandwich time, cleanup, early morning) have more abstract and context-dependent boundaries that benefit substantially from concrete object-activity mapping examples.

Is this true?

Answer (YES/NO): NO